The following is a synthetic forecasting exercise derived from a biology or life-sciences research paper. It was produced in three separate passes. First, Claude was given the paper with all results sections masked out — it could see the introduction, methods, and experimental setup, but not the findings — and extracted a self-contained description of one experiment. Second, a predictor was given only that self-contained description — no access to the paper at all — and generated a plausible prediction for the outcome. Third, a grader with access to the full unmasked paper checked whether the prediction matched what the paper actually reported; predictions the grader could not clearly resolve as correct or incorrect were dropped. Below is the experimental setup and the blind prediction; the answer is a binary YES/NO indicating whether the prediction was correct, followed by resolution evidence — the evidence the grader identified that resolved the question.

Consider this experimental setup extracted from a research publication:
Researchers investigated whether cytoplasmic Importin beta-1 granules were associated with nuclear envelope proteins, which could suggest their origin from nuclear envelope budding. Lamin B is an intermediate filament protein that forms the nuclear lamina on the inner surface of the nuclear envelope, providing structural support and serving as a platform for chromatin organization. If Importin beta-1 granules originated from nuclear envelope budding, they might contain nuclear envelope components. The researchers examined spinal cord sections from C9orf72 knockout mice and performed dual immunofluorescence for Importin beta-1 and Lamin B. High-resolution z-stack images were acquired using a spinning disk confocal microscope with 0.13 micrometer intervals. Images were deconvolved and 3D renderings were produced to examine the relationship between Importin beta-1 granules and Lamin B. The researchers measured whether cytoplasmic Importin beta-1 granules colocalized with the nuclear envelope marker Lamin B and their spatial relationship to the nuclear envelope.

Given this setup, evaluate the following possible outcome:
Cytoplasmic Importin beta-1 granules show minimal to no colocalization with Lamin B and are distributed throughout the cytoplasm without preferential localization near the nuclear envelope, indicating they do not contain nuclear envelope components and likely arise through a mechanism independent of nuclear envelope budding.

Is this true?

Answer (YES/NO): NO